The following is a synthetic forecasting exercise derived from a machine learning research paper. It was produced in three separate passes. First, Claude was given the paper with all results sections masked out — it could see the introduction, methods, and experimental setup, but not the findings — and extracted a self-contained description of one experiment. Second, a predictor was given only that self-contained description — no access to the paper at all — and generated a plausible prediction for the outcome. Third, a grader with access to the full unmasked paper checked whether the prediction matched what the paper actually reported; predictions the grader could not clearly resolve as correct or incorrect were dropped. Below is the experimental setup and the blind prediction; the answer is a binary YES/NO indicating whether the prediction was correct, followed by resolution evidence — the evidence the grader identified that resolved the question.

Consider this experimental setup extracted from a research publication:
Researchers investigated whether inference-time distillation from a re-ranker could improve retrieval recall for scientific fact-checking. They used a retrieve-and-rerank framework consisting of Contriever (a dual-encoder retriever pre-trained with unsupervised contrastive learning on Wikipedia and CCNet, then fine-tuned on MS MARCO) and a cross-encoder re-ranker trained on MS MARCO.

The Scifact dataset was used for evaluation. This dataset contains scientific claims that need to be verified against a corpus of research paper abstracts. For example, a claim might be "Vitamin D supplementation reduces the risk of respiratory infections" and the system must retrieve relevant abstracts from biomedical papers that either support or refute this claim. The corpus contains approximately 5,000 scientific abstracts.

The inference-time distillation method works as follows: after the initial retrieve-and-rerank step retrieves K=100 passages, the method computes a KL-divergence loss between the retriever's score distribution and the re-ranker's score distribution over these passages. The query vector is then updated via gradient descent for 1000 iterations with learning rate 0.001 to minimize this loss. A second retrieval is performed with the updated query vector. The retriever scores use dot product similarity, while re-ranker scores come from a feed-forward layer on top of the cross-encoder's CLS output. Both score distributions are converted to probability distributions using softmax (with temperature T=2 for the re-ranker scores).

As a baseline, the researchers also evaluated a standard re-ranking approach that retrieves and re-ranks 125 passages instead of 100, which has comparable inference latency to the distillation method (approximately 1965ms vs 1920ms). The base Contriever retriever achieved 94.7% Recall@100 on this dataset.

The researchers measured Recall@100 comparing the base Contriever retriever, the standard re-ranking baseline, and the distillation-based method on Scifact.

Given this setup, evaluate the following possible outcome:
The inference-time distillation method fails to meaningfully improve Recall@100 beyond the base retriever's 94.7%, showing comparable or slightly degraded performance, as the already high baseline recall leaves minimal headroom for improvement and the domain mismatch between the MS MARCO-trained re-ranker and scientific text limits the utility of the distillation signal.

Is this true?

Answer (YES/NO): YES